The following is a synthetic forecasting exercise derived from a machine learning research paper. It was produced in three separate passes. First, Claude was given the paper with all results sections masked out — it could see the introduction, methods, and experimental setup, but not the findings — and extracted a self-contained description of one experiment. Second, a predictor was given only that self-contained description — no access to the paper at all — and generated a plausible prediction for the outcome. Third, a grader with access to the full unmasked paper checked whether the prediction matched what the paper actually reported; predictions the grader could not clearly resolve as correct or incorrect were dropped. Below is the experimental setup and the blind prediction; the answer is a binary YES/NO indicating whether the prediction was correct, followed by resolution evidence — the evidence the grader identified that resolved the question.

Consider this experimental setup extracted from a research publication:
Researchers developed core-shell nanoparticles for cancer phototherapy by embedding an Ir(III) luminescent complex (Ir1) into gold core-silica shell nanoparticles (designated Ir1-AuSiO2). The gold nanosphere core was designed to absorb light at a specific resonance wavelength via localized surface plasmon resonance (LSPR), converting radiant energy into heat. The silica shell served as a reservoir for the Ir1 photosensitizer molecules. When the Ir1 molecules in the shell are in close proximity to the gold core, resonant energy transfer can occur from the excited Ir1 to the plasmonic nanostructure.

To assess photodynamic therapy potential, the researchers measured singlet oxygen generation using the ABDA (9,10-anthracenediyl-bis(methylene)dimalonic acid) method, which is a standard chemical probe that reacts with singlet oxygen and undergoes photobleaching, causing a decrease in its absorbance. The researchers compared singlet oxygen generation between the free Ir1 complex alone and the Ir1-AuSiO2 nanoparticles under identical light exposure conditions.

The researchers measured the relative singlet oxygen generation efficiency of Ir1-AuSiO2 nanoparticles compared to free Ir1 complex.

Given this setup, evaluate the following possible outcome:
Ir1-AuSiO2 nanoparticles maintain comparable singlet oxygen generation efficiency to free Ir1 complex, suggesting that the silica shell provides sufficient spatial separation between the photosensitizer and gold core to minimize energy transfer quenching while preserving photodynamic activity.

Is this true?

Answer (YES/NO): NO